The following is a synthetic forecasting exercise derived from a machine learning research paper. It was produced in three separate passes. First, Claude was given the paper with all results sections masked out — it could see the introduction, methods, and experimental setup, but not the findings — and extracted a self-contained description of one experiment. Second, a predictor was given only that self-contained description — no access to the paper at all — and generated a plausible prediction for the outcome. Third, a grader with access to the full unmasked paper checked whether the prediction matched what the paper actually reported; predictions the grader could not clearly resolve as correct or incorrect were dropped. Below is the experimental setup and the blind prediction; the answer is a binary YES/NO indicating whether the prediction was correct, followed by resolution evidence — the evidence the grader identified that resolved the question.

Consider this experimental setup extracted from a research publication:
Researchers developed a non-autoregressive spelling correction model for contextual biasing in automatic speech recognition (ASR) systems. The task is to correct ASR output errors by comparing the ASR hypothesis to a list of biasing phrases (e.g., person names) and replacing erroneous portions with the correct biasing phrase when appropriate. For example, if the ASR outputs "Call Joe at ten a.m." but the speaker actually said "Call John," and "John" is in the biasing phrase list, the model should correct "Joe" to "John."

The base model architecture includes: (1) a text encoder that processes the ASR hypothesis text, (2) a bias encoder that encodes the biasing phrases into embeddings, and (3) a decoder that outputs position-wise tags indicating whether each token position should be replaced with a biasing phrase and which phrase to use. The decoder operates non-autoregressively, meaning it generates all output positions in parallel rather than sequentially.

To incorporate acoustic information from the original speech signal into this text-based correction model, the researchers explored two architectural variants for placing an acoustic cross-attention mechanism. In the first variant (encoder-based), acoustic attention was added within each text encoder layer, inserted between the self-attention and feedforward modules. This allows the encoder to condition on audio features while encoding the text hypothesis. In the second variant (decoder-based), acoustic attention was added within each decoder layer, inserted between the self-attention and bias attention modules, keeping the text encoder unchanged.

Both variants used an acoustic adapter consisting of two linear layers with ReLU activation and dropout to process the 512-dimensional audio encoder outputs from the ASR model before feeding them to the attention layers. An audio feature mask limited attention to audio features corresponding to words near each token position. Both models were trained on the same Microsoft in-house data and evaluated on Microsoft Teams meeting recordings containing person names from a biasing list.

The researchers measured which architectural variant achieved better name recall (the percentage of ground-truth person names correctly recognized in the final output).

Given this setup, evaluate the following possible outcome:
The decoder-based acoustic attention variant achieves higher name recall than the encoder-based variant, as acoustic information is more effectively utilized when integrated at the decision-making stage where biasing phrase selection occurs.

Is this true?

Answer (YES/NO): NO